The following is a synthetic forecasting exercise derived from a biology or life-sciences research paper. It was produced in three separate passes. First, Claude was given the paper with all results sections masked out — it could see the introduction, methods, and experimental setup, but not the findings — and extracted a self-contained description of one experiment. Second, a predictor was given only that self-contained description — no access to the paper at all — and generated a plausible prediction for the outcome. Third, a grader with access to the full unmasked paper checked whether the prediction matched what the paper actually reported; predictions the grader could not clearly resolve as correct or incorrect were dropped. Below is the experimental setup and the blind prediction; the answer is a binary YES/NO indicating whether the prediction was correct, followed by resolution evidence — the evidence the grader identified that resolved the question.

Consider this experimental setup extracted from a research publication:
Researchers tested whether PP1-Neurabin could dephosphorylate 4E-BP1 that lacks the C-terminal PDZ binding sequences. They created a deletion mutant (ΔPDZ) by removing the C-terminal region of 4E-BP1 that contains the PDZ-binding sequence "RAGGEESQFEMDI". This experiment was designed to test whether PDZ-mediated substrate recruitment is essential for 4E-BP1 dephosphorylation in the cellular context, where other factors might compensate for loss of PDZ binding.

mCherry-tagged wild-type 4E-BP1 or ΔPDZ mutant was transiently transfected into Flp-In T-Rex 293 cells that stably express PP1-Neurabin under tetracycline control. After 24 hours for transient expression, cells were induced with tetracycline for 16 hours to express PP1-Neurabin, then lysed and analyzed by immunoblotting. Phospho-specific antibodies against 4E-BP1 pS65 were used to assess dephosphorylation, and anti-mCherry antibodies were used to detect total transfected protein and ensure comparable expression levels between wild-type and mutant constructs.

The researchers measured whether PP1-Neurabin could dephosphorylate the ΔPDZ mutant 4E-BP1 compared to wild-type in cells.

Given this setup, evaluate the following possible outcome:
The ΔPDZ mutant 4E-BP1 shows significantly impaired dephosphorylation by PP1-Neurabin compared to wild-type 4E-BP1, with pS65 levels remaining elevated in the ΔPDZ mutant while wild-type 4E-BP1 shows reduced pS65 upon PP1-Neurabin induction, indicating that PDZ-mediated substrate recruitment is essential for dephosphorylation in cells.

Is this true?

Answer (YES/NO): NO